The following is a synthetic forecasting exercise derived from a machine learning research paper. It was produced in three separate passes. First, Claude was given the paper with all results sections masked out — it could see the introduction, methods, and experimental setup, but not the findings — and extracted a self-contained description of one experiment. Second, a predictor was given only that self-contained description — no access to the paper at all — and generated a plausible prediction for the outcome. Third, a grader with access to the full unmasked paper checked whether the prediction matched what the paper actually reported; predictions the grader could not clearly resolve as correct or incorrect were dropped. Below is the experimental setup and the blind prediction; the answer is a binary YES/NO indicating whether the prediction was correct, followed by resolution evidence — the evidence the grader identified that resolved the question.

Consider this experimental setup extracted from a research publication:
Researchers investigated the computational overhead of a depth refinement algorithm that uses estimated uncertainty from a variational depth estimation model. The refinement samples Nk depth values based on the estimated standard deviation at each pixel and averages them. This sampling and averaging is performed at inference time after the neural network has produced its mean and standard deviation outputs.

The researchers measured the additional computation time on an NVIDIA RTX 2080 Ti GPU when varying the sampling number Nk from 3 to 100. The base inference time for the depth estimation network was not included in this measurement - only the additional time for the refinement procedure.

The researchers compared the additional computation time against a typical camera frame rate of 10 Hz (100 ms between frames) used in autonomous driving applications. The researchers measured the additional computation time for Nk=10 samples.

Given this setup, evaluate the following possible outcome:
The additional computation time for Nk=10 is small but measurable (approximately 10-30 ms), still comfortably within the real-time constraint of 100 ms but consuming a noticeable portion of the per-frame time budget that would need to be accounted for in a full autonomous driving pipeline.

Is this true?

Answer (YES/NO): NO